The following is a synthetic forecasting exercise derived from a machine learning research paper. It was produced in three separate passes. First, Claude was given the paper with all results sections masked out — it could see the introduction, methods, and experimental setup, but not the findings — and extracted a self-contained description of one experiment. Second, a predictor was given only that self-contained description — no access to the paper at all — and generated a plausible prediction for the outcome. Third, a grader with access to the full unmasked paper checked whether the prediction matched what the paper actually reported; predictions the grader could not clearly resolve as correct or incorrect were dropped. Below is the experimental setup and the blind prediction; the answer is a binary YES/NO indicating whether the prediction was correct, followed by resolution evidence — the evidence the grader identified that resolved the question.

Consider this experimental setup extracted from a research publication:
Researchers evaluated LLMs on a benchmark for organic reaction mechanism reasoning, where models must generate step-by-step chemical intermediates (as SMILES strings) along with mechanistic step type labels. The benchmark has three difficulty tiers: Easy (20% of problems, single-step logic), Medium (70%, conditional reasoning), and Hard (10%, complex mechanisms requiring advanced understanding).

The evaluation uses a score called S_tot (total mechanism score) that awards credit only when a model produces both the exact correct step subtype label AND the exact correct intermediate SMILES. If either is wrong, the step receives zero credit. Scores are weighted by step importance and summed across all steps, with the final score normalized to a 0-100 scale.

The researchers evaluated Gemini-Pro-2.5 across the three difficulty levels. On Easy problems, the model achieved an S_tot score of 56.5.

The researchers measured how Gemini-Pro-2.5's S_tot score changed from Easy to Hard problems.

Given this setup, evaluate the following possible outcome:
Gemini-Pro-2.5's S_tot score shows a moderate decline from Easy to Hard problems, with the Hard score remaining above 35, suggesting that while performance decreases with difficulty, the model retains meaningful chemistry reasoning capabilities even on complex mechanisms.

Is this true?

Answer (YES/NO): NO